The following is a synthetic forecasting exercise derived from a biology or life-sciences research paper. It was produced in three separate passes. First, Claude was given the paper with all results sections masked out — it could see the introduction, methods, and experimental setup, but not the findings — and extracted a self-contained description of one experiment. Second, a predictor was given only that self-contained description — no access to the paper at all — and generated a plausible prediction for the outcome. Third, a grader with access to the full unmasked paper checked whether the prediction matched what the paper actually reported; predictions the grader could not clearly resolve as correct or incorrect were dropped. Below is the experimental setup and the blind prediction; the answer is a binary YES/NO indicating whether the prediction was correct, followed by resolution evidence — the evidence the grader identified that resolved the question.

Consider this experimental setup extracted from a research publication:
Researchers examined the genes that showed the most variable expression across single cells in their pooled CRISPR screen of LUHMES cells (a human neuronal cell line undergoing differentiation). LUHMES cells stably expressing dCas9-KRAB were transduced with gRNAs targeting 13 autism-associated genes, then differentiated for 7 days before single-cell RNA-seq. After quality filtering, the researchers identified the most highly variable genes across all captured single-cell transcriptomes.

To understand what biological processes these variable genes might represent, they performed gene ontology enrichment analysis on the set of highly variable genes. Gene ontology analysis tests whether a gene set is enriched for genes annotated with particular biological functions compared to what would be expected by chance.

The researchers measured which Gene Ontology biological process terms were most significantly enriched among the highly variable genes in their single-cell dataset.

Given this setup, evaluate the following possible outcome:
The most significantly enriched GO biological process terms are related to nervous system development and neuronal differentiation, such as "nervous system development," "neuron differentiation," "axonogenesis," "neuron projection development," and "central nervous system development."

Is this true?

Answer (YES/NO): YES